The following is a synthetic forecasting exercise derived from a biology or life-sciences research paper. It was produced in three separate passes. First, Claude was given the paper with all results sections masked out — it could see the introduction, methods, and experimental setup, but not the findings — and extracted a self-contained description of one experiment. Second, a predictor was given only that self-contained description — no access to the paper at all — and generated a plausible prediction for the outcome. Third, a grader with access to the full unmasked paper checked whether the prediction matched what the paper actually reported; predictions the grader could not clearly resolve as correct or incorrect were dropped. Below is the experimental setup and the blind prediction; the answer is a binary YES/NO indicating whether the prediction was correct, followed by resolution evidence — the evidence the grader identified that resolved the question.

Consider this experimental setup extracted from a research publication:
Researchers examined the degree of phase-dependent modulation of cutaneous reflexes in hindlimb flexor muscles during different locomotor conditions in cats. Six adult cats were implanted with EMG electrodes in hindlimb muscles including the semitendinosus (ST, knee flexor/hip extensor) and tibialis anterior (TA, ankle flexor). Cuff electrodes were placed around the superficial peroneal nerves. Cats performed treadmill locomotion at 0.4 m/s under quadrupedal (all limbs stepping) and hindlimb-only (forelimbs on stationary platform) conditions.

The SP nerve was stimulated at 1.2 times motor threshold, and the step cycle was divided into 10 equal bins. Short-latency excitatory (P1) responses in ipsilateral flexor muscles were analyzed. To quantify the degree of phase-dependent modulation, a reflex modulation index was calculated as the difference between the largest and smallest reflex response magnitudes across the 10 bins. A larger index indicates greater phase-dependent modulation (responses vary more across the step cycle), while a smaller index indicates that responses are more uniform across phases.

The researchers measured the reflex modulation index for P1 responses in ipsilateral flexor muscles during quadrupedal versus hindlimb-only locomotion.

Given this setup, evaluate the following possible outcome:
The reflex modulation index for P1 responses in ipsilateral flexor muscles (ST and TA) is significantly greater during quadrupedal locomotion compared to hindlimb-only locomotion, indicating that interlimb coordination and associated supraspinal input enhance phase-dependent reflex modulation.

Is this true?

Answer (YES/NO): NO